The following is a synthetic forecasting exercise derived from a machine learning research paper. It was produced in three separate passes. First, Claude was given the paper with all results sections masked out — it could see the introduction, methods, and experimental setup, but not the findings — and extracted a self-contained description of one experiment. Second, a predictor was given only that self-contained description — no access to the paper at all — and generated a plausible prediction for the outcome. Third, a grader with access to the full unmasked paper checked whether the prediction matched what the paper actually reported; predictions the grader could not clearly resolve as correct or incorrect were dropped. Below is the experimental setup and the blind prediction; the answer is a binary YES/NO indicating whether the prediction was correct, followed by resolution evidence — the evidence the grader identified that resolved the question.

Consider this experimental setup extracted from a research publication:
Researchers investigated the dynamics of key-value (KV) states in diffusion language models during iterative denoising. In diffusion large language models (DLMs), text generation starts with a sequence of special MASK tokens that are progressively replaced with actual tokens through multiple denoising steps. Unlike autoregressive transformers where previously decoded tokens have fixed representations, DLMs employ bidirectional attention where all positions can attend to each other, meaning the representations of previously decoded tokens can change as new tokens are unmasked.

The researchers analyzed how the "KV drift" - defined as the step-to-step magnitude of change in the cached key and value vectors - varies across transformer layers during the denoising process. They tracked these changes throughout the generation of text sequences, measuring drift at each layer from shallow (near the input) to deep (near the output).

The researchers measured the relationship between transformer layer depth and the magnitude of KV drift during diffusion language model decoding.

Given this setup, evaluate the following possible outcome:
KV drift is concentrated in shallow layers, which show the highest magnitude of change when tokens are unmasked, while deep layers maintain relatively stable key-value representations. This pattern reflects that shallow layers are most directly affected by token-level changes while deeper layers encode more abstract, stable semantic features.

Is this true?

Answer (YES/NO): NO